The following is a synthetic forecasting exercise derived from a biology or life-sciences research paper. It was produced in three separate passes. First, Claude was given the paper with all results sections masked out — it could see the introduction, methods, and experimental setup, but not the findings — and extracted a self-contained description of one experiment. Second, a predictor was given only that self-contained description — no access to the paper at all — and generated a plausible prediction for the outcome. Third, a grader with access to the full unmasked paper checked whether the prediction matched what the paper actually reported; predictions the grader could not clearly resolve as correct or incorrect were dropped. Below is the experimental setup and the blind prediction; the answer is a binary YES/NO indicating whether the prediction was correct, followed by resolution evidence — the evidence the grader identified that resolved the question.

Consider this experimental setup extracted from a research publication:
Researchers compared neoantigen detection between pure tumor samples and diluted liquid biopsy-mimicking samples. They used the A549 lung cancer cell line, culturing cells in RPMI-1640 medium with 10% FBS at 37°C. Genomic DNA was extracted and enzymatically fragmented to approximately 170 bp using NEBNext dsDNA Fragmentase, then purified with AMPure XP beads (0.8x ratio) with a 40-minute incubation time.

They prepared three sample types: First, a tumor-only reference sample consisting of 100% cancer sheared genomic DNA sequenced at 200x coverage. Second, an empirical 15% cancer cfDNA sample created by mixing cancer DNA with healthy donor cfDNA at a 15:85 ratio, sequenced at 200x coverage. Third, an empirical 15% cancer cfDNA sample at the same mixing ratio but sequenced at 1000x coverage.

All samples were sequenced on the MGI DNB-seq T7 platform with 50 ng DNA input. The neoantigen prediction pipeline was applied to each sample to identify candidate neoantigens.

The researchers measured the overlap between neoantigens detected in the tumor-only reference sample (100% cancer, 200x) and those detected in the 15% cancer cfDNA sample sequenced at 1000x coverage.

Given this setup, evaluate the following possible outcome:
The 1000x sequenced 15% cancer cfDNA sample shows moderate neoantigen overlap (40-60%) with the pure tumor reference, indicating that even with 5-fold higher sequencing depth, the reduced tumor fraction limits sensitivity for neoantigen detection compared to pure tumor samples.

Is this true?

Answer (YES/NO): YES